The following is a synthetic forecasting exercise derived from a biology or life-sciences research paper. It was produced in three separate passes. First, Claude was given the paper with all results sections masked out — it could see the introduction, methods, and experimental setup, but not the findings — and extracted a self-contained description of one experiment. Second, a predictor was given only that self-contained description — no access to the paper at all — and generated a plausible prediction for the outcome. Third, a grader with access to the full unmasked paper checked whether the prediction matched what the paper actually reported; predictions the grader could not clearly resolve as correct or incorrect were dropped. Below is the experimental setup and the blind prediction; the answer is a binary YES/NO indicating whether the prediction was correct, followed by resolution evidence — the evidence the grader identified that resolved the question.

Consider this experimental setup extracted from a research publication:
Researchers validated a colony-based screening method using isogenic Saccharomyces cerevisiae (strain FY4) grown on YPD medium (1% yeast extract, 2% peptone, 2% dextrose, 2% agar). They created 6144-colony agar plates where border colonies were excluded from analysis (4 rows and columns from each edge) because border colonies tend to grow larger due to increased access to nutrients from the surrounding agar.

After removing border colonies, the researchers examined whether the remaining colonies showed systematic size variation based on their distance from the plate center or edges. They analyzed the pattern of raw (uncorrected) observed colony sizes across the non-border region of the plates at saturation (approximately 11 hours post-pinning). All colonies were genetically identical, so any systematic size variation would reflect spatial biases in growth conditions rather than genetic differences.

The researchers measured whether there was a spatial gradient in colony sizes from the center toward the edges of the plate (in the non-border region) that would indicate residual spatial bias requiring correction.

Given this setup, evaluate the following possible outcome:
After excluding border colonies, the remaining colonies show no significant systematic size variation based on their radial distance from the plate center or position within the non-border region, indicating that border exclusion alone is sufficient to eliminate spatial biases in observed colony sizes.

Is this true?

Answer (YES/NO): NO